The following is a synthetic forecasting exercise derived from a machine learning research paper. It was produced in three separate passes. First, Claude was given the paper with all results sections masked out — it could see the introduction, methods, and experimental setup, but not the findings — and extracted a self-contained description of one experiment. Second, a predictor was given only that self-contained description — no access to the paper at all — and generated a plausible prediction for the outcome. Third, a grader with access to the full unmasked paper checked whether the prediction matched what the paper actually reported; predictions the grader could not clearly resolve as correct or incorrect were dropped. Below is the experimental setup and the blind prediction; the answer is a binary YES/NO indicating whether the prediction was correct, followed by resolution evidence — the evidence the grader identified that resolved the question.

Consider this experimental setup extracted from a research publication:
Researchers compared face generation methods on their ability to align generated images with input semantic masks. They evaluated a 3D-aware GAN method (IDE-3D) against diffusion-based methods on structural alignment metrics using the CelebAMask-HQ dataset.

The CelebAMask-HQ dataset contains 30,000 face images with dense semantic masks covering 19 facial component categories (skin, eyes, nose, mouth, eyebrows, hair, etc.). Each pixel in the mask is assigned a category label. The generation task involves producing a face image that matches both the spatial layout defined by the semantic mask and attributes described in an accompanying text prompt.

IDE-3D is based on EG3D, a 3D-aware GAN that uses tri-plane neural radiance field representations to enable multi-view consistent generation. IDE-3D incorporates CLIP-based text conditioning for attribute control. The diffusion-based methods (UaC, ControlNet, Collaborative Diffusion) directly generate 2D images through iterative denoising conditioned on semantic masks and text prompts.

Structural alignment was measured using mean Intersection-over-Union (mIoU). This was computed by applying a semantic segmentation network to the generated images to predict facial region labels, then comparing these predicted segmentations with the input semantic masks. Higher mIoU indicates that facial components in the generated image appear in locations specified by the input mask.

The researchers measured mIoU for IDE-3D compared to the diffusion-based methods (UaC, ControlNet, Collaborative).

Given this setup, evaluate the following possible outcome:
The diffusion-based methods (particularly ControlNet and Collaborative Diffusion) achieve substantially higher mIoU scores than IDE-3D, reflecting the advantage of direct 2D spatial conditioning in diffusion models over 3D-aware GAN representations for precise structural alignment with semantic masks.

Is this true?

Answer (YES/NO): YES